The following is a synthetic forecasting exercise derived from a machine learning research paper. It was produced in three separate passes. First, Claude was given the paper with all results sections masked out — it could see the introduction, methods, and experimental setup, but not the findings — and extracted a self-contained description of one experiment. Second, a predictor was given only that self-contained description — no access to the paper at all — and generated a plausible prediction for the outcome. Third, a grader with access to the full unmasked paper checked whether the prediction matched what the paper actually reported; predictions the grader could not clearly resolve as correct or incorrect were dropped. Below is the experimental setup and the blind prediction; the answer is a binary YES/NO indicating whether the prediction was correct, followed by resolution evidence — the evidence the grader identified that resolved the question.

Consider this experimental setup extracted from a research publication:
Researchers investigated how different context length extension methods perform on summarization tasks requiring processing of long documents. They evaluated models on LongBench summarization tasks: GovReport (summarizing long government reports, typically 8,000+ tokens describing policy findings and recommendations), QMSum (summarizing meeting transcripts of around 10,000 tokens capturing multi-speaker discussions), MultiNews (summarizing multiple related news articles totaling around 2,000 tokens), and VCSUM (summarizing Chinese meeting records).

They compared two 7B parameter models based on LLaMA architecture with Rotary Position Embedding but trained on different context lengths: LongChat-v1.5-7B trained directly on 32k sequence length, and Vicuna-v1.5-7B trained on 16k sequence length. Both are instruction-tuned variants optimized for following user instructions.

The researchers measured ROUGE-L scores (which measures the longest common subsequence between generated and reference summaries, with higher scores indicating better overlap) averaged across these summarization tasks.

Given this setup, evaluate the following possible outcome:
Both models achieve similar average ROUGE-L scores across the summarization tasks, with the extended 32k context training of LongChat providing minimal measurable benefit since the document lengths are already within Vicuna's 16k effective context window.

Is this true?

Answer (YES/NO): YES